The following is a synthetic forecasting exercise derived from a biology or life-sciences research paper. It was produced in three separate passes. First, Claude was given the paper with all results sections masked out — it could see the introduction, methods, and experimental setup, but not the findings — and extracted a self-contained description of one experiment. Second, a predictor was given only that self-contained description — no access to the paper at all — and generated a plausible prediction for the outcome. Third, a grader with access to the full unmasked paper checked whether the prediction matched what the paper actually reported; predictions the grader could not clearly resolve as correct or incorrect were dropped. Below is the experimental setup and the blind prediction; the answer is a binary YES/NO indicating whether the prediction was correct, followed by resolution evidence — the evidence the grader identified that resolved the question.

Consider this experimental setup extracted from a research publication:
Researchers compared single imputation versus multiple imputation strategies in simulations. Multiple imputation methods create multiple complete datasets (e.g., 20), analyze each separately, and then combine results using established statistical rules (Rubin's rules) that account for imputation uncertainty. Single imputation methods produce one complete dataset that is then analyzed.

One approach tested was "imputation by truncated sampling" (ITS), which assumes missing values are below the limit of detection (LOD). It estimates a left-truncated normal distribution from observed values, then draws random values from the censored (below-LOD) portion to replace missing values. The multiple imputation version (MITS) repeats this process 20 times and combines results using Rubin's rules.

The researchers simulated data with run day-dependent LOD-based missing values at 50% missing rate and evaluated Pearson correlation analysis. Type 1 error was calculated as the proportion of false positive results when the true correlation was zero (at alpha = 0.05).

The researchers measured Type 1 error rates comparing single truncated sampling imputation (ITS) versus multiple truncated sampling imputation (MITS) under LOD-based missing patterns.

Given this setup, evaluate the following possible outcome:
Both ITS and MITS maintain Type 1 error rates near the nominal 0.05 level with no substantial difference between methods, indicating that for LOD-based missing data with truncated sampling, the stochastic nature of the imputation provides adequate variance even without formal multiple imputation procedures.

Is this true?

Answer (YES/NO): NO